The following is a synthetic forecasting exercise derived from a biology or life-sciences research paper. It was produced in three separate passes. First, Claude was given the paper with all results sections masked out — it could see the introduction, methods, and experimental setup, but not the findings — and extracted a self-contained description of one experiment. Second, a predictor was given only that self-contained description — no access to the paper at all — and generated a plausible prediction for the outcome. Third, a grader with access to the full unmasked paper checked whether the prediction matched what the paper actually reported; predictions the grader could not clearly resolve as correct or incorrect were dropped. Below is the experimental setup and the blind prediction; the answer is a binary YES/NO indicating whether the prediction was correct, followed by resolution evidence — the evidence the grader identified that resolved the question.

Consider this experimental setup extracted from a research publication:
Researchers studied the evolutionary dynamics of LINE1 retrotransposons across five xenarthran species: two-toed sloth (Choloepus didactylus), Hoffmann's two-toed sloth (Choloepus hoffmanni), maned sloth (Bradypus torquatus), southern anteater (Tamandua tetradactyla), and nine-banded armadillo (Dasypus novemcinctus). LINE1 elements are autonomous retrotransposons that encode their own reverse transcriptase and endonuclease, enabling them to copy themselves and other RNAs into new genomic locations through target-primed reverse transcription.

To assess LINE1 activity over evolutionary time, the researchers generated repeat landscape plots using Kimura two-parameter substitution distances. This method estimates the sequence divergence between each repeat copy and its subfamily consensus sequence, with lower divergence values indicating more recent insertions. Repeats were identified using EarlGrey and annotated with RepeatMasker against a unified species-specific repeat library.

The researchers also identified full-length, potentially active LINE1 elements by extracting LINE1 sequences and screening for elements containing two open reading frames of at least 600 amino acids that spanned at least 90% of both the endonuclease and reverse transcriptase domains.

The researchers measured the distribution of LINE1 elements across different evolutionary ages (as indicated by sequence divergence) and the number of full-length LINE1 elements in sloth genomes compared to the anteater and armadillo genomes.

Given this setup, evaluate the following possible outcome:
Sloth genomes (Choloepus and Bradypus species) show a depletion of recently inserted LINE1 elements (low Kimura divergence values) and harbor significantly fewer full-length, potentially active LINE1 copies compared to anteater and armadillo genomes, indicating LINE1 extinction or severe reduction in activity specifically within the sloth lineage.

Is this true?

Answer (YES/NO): NO